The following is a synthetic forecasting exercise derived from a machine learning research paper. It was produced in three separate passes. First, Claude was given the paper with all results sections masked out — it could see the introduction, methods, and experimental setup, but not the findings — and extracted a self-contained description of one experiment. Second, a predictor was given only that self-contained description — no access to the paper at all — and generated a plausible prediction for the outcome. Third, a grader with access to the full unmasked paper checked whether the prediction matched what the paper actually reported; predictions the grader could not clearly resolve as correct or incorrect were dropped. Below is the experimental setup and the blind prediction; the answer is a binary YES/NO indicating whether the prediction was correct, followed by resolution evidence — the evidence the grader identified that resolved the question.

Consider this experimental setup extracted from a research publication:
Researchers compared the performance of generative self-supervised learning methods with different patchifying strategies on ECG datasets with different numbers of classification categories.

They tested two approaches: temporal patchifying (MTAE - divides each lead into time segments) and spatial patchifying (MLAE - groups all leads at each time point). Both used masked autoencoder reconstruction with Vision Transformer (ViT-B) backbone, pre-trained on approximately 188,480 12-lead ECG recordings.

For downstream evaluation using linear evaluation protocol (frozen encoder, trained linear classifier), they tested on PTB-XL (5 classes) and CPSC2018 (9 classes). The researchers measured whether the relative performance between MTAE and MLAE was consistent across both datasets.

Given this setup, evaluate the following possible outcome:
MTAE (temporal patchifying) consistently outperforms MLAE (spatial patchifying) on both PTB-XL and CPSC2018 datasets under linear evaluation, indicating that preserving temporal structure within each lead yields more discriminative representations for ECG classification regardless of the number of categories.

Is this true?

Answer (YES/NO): YES